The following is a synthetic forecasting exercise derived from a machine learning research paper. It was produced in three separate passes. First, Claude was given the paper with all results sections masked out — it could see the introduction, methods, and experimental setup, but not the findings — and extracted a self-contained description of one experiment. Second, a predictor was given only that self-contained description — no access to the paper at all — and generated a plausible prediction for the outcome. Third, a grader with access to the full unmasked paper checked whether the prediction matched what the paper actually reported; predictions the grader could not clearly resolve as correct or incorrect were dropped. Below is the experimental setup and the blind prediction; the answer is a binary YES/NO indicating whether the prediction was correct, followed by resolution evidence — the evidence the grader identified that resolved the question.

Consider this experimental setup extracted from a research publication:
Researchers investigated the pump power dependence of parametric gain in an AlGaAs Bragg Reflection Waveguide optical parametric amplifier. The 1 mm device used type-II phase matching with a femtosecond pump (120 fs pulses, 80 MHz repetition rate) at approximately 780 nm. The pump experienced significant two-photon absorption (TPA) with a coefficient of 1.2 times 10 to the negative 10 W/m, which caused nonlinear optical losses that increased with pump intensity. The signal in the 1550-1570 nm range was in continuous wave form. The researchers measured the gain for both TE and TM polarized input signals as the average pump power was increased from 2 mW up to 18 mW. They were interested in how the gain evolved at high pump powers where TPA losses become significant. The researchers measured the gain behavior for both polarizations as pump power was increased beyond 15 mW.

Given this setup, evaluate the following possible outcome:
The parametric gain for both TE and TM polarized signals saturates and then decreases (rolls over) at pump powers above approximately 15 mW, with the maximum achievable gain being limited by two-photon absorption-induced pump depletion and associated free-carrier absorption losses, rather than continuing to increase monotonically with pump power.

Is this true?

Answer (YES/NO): NO